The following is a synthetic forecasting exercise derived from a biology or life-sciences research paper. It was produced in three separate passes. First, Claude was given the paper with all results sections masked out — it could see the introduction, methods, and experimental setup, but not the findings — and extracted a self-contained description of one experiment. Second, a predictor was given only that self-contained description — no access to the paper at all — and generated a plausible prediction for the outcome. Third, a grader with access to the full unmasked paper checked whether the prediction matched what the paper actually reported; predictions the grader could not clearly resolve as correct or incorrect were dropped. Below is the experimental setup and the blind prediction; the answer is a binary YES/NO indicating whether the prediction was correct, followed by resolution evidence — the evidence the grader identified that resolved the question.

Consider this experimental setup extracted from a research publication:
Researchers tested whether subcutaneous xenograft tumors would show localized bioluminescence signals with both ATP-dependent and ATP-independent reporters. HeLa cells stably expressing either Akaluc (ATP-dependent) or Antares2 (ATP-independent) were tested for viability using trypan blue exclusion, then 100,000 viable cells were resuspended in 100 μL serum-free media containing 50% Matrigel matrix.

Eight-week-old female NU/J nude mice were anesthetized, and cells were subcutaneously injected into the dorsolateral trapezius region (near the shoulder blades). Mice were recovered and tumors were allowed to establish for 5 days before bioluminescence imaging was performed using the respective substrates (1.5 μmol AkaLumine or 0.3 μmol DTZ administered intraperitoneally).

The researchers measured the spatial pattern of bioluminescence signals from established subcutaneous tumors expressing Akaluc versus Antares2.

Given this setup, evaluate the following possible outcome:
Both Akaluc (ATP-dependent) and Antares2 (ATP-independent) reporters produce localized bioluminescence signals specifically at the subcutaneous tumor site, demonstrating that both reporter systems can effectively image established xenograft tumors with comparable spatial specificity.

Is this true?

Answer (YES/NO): YES